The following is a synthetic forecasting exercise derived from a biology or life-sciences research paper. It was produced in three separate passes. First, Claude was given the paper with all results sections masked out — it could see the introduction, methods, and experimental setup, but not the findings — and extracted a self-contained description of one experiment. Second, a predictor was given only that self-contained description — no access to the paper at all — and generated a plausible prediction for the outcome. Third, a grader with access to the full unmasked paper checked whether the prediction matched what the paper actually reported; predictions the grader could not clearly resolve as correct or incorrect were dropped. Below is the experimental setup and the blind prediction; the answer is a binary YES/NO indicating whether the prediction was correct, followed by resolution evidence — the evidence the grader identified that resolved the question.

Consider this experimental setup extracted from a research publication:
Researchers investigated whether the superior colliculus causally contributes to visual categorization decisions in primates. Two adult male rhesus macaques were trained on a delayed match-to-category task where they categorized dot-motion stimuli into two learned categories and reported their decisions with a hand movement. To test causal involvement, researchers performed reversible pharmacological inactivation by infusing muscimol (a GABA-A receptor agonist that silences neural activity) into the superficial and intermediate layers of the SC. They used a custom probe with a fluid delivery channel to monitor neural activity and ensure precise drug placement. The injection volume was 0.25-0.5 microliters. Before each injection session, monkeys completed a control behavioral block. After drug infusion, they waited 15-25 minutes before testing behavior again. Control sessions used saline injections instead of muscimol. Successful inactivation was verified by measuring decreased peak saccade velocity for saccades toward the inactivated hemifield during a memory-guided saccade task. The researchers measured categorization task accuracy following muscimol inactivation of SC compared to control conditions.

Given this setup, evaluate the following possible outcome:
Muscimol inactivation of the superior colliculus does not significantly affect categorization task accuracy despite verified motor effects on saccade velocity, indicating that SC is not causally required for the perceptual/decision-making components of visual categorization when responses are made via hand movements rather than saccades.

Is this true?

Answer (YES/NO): NO